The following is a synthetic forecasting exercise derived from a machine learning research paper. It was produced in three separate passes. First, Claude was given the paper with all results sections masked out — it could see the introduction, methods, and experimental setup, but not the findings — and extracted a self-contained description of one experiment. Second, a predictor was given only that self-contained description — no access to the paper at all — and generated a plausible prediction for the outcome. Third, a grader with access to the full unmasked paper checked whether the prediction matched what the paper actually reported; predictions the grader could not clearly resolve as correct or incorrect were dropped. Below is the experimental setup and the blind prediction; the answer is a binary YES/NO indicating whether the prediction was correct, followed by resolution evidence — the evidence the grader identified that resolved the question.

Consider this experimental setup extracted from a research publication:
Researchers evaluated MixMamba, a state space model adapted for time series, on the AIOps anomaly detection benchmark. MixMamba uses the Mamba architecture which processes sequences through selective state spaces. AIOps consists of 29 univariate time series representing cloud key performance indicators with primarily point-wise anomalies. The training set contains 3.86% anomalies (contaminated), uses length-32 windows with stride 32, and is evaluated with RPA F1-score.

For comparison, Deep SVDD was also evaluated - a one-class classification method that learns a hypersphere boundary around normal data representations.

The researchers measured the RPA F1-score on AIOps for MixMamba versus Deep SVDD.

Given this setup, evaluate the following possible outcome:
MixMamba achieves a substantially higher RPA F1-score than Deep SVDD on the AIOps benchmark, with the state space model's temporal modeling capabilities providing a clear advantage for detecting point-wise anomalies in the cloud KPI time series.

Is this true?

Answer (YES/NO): NO